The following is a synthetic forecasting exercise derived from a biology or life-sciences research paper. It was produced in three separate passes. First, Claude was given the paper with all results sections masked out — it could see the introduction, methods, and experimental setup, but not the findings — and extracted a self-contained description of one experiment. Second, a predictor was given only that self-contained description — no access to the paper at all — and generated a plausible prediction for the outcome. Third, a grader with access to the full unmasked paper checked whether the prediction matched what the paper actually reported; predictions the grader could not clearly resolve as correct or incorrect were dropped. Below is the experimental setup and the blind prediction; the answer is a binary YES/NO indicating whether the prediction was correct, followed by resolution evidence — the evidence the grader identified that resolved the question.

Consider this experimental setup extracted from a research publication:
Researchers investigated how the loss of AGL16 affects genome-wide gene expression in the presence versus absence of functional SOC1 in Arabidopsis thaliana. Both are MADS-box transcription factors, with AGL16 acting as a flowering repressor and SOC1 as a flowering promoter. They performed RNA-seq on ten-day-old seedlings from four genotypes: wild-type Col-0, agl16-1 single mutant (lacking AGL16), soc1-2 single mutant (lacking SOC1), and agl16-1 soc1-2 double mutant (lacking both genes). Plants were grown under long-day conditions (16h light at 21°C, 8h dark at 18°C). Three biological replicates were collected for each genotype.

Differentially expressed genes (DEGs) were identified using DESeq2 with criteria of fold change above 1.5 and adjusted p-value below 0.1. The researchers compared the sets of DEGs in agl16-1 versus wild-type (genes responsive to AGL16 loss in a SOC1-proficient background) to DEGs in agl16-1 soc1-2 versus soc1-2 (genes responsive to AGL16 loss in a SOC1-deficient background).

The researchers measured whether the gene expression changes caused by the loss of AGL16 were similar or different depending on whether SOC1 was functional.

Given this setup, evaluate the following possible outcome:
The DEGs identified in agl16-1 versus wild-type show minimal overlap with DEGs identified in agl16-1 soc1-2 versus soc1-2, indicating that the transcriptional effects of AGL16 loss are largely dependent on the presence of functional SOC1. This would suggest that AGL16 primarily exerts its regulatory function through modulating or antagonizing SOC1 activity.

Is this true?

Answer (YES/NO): YES